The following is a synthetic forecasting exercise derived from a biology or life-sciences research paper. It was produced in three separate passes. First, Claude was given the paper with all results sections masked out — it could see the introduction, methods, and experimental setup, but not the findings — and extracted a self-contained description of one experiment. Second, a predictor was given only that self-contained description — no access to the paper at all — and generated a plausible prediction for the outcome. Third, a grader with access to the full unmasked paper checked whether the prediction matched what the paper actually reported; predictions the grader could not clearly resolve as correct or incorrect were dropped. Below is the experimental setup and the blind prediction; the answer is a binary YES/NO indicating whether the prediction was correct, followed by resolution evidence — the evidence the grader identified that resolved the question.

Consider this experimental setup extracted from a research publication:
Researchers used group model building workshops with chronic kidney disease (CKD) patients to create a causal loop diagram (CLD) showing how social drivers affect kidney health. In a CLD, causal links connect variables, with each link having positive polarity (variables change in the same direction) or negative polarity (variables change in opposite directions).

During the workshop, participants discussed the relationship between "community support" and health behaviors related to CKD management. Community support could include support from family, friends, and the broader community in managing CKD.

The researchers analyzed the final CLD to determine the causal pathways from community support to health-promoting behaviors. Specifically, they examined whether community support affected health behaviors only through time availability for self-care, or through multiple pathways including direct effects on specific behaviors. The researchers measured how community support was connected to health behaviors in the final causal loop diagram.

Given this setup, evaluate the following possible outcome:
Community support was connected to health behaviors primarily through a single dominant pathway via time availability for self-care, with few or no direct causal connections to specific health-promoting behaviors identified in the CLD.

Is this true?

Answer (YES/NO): NO